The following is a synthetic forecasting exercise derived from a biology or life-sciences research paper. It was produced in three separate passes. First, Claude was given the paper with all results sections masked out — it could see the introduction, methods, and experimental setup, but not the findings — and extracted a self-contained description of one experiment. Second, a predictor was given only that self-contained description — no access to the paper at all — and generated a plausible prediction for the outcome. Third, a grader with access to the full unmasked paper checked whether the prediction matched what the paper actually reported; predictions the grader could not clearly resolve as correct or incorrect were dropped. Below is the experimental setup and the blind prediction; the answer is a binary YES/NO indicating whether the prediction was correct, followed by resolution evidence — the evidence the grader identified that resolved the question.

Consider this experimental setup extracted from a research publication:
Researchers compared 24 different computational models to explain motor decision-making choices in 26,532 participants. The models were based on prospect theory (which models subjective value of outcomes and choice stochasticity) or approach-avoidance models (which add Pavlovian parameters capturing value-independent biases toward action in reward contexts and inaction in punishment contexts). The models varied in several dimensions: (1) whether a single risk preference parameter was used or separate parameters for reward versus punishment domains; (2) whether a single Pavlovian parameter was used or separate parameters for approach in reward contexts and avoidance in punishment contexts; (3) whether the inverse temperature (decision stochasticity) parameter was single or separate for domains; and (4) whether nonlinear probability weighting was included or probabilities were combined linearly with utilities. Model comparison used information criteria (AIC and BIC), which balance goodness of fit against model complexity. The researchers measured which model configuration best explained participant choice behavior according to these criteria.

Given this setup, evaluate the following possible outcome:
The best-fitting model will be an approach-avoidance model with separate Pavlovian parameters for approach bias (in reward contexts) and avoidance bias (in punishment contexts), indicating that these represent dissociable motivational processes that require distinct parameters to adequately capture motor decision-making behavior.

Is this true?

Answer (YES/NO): YES